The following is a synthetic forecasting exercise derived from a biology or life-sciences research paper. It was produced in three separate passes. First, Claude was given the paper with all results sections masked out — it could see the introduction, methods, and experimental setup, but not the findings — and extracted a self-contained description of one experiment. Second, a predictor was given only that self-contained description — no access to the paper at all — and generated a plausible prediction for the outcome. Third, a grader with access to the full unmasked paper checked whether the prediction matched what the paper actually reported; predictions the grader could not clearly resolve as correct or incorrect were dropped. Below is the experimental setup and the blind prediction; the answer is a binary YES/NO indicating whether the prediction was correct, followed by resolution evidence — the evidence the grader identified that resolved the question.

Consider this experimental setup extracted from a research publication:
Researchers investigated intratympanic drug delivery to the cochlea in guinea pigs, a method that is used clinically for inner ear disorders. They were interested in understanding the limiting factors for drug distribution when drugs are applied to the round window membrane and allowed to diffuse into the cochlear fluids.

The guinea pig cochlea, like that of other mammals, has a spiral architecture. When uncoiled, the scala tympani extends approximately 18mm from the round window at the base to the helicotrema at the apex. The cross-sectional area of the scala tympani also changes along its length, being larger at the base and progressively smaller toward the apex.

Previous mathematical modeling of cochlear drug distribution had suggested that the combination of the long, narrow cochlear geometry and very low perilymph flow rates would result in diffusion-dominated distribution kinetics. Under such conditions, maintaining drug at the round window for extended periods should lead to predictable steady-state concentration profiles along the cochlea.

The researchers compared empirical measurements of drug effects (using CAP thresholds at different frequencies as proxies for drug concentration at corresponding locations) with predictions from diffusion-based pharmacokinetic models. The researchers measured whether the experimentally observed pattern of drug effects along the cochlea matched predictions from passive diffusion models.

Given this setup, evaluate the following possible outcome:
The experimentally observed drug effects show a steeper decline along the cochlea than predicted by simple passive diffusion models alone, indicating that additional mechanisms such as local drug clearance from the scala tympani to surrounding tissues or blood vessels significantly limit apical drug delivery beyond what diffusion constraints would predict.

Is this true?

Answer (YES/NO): NO